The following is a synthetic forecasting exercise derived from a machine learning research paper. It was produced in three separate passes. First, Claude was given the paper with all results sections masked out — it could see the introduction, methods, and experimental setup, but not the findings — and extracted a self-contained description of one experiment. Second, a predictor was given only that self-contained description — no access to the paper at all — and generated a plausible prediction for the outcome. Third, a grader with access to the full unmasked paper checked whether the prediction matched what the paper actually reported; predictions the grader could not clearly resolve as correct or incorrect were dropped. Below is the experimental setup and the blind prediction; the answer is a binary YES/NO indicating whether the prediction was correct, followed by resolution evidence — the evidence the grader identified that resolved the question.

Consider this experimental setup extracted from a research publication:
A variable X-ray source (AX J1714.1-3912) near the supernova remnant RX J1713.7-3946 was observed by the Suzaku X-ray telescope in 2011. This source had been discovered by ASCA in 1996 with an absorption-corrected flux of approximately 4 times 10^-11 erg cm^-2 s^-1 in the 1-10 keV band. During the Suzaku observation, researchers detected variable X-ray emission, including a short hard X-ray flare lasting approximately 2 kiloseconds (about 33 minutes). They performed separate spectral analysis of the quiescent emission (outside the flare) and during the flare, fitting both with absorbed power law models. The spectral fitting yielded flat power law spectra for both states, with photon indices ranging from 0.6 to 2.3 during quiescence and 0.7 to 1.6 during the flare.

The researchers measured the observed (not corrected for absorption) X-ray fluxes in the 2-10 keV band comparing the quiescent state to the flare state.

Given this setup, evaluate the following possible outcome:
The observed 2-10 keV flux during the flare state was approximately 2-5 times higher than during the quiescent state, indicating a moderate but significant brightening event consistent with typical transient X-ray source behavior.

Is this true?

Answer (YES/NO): NO